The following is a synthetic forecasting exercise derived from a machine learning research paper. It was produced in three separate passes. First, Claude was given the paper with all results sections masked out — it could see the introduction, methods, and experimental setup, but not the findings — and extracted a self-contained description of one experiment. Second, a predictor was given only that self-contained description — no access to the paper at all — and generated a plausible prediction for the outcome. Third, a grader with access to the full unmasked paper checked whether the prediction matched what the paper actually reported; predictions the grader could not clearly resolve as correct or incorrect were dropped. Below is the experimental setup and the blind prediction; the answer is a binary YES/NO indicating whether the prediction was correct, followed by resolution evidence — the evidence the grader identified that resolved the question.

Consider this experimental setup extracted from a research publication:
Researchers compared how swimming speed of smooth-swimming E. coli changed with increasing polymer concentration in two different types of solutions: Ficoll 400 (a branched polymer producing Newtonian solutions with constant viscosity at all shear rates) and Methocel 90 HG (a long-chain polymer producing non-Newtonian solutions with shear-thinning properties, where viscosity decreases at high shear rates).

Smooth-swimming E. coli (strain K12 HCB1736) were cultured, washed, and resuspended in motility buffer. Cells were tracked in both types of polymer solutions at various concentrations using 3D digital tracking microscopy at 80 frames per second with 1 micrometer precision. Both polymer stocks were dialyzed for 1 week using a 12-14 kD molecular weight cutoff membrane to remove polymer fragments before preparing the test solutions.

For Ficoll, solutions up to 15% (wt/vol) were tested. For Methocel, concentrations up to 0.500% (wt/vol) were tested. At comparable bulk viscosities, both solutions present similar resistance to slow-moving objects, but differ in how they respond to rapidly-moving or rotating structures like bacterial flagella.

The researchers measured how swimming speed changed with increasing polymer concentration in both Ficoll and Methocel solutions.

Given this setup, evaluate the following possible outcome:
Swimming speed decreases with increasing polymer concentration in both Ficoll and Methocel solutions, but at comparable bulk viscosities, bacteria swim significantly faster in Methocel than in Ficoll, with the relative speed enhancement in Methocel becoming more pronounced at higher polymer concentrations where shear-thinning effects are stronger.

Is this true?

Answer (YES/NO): NO